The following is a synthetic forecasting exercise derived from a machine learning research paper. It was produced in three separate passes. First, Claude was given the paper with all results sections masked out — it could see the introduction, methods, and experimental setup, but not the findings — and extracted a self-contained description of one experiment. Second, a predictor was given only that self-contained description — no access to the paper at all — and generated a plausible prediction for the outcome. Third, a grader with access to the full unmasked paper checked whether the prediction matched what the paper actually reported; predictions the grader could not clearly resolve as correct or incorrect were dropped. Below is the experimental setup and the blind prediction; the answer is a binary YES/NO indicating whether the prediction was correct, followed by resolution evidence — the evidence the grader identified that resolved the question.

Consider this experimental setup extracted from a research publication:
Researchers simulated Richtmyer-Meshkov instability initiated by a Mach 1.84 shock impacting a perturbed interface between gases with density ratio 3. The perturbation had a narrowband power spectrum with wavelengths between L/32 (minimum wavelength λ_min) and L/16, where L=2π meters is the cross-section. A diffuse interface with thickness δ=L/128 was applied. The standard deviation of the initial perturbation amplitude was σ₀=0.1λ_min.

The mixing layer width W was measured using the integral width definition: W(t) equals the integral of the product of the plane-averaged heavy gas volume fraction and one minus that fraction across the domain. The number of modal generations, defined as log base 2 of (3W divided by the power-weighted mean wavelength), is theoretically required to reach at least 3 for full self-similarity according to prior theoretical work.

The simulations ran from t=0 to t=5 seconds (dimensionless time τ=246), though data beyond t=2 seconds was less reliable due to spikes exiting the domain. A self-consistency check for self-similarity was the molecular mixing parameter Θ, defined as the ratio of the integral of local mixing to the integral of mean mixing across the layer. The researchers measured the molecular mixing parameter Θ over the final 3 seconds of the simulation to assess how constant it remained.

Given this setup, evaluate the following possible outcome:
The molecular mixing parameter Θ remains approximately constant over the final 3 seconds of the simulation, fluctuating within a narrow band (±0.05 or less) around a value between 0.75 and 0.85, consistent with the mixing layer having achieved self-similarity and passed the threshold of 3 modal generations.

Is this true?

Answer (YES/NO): NO